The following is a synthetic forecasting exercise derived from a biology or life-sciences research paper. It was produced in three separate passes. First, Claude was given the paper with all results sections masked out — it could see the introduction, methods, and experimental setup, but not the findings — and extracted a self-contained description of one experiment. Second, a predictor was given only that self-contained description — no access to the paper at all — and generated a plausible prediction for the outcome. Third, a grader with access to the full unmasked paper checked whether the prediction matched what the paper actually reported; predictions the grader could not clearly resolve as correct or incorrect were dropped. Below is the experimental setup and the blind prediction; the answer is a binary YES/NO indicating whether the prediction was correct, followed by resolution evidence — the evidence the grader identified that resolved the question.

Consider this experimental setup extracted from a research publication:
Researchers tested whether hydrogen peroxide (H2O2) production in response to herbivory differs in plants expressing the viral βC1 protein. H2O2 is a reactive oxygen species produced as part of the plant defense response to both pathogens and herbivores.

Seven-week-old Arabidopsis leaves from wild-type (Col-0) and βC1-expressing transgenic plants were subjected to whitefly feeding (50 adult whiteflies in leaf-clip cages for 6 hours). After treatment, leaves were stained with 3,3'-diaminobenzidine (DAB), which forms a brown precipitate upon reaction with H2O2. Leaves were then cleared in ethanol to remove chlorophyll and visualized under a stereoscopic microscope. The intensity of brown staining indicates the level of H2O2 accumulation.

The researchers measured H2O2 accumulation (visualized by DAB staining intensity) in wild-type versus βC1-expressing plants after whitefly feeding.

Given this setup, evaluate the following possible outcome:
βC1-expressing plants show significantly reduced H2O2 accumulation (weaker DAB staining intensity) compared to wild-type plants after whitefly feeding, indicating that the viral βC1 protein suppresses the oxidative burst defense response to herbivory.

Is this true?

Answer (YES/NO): YES